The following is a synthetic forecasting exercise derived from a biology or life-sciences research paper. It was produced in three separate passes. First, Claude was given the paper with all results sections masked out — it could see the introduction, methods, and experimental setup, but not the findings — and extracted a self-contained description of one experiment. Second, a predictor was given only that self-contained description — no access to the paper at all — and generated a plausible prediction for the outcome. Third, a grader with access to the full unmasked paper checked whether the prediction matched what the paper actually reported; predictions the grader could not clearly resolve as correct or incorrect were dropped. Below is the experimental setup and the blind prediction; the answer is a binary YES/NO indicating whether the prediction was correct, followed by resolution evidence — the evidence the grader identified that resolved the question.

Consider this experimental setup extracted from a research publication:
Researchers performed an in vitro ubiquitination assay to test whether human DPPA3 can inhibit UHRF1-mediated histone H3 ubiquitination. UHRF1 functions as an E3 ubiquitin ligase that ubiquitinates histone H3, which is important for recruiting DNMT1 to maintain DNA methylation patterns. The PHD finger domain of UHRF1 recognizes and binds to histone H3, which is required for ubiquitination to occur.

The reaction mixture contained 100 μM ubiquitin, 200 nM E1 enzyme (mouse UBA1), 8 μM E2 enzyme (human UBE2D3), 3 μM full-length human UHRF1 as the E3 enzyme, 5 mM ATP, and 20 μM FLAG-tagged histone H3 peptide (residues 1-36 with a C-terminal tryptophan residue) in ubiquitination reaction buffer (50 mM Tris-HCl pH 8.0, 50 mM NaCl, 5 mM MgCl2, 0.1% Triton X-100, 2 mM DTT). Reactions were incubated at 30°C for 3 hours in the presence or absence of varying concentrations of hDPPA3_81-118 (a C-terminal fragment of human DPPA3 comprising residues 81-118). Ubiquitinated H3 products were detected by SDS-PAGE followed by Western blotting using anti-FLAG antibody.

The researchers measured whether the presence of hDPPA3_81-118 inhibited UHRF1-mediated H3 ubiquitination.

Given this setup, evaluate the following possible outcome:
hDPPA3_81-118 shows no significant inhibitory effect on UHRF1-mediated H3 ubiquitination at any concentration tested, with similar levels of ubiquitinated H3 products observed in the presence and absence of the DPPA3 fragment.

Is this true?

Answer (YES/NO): NO